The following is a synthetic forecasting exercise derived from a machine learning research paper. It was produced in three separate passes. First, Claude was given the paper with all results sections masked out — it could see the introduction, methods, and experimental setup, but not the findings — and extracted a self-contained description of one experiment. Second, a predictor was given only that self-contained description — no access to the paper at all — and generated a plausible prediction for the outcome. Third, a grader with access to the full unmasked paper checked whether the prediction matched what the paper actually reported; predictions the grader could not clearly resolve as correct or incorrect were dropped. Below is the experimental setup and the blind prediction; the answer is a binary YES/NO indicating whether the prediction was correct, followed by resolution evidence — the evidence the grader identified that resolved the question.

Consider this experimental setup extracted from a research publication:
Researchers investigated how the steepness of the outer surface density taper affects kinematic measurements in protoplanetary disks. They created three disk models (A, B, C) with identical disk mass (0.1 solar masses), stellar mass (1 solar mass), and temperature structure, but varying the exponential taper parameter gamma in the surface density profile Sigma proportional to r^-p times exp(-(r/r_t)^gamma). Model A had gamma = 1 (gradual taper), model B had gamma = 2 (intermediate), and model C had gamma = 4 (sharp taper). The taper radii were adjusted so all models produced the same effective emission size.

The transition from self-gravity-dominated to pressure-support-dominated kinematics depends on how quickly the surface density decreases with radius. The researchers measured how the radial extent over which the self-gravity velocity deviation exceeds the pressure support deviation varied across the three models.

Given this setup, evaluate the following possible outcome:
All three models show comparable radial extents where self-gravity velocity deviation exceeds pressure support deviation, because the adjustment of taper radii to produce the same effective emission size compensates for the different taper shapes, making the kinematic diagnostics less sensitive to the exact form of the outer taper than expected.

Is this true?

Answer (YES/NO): NO